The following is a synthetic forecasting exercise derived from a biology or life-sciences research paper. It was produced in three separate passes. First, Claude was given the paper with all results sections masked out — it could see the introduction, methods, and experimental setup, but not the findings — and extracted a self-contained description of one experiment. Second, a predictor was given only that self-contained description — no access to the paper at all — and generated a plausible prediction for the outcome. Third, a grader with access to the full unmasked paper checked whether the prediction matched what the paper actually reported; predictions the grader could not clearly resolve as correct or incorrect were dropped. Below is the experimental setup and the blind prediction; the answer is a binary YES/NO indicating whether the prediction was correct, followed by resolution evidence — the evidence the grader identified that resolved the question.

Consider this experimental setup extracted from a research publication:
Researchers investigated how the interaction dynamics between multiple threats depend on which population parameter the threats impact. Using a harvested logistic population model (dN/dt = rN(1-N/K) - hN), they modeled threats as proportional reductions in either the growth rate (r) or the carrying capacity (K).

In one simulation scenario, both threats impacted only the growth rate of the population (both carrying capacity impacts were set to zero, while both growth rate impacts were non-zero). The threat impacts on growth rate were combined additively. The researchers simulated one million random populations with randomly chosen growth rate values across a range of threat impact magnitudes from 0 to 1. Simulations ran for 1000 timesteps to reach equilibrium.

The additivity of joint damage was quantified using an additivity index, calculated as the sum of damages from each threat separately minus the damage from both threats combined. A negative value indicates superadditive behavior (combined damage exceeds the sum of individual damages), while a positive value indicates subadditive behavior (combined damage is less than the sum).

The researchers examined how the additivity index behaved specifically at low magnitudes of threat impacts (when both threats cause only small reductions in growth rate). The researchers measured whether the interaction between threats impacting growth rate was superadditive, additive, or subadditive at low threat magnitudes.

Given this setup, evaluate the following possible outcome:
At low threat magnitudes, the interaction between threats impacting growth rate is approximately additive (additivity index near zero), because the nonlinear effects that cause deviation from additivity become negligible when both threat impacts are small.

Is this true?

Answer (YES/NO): YES